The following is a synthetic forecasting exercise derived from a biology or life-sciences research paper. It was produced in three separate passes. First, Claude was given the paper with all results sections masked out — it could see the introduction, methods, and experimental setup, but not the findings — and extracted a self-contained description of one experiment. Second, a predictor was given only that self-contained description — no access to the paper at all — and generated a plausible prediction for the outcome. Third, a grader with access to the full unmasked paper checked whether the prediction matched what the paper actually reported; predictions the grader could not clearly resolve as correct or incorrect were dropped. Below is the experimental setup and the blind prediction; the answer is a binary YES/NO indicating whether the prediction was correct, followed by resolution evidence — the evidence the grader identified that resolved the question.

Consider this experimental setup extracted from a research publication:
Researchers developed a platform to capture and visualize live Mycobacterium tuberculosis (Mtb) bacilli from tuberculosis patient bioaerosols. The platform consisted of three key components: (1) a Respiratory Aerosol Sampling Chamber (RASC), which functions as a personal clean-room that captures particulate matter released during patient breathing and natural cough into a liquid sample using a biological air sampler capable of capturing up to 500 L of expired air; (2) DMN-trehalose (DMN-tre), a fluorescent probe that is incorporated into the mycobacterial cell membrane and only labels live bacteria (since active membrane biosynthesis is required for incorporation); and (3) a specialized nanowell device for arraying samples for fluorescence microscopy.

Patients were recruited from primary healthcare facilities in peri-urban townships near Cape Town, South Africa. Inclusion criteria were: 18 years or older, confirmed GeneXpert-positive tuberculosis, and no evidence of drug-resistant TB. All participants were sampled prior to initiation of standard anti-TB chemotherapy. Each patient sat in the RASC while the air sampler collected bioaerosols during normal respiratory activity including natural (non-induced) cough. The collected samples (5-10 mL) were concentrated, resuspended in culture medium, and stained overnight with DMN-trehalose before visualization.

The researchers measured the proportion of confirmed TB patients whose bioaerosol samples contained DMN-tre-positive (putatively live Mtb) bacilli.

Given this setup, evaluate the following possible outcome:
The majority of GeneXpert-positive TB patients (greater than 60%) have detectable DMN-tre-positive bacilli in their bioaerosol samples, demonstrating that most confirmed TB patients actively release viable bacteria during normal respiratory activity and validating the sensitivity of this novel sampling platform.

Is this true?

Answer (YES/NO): YES